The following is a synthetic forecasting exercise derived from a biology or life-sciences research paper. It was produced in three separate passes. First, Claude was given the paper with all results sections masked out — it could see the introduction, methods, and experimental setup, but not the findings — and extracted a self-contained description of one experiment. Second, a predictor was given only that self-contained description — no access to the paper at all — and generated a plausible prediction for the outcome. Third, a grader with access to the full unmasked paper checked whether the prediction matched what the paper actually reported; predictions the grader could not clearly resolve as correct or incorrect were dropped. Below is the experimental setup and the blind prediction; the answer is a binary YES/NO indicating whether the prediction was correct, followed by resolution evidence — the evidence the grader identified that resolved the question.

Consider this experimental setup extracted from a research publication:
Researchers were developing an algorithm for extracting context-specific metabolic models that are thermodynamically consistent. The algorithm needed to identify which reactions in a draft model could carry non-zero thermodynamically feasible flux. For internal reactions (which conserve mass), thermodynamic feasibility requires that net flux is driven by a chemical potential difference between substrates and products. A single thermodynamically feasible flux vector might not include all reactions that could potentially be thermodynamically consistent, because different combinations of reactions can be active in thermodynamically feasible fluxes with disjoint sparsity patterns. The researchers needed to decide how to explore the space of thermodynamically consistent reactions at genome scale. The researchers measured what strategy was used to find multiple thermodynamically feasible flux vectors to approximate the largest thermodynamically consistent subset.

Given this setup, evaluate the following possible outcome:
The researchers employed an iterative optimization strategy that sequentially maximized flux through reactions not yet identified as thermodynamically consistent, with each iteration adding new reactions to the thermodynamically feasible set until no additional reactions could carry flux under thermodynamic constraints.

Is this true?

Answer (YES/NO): NO